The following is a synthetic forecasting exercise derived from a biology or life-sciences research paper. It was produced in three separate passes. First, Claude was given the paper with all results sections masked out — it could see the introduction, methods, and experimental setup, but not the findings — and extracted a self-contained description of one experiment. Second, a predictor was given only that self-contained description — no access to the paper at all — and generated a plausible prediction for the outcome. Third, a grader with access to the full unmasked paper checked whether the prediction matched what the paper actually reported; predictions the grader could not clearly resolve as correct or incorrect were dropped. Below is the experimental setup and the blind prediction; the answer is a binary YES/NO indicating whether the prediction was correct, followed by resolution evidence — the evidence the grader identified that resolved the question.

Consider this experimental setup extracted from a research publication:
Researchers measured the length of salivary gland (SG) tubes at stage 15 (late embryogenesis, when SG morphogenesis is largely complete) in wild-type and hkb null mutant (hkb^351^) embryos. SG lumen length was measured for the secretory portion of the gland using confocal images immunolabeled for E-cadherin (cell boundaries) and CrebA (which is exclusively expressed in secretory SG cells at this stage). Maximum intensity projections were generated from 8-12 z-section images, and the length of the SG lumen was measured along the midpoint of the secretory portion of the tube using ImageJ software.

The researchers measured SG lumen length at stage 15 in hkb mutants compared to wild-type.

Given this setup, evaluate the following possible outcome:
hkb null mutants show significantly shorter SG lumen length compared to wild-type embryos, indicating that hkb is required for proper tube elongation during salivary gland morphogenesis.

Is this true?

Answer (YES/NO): YES